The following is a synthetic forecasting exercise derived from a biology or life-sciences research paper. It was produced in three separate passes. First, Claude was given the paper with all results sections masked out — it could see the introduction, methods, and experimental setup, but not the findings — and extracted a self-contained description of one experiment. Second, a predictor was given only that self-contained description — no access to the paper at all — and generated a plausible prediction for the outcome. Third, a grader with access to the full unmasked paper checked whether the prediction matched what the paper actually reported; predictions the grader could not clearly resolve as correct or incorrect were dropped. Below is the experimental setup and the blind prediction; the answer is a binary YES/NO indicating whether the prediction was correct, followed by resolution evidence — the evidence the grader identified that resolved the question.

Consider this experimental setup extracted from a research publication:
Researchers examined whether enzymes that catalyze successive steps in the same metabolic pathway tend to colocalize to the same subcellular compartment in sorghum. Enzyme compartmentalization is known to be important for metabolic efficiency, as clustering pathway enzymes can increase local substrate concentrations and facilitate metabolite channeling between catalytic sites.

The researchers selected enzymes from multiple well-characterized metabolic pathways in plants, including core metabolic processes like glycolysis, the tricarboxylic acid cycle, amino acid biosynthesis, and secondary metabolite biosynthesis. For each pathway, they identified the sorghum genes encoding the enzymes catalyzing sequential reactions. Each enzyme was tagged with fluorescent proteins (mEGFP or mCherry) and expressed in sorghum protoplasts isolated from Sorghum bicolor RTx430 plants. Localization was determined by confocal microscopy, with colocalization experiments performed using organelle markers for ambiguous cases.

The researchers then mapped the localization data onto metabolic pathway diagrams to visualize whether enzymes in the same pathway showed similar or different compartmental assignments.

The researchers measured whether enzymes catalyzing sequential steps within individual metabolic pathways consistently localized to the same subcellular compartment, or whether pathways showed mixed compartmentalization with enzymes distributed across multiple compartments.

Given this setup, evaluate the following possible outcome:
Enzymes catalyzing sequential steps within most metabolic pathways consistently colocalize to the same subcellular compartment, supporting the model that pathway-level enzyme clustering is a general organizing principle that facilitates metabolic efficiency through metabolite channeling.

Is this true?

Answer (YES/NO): NO